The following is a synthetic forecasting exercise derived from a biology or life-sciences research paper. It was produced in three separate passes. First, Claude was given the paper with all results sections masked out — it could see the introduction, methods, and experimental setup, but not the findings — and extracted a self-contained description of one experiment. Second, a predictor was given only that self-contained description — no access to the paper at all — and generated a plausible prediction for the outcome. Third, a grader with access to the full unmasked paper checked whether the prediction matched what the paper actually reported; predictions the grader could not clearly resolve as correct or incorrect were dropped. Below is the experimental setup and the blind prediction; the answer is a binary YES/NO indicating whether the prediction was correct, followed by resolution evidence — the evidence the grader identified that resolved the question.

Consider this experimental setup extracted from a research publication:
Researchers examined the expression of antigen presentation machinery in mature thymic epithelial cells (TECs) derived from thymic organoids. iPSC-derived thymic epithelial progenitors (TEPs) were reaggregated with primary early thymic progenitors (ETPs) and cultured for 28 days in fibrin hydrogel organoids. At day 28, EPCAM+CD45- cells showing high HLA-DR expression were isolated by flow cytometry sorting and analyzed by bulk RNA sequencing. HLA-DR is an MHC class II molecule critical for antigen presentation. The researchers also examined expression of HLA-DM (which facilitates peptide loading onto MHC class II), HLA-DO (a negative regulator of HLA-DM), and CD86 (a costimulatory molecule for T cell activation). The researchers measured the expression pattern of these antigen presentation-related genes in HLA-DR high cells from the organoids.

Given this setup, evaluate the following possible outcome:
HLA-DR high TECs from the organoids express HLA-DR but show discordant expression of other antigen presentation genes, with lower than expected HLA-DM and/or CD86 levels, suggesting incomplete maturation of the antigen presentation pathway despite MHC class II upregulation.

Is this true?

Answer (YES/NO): NO